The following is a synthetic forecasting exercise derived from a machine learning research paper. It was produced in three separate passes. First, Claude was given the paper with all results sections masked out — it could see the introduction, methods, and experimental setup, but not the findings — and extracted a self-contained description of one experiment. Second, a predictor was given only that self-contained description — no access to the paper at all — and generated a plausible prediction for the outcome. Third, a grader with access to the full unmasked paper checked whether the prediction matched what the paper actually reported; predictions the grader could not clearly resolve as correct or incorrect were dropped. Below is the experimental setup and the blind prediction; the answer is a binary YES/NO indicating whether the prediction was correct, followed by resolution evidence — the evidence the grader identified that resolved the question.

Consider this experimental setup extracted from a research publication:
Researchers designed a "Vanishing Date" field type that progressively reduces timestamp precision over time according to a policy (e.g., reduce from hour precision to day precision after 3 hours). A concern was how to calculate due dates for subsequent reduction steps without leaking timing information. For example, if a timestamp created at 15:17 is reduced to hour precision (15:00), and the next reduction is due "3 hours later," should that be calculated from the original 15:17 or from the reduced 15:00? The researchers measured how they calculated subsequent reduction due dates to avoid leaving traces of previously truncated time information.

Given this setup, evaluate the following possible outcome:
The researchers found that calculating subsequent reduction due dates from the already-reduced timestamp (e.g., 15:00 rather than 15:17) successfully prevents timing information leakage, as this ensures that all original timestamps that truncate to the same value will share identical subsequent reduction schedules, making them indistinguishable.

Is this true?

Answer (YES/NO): YES